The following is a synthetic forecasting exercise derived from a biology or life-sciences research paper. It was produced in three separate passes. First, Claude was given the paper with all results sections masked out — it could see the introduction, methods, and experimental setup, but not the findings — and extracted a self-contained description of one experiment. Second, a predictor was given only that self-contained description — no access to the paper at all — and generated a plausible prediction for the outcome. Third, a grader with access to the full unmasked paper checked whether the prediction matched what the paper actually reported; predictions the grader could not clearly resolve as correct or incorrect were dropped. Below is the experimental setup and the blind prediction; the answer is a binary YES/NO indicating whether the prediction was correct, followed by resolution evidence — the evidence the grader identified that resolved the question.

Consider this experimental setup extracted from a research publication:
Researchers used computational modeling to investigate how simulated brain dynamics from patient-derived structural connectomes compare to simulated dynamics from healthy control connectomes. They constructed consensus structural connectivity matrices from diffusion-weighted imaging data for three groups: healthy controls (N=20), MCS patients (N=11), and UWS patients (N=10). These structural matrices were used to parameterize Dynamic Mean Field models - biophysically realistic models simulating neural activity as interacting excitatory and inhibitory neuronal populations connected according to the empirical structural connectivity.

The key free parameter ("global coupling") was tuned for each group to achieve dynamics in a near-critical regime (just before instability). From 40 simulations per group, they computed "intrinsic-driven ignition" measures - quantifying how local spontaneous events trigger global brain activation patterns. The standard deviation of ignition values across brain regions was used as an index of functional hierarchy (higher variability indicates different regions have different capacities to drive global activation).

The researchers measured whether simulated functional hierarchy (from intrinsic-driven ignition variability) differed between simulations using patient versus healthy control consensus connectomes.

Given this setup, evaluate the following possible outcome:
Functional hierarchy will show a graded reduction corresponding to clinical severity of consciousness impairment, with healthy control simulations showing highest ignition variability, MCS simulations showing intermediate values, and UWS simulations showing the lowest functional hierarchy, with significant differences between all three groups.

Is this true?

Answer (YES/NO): YES